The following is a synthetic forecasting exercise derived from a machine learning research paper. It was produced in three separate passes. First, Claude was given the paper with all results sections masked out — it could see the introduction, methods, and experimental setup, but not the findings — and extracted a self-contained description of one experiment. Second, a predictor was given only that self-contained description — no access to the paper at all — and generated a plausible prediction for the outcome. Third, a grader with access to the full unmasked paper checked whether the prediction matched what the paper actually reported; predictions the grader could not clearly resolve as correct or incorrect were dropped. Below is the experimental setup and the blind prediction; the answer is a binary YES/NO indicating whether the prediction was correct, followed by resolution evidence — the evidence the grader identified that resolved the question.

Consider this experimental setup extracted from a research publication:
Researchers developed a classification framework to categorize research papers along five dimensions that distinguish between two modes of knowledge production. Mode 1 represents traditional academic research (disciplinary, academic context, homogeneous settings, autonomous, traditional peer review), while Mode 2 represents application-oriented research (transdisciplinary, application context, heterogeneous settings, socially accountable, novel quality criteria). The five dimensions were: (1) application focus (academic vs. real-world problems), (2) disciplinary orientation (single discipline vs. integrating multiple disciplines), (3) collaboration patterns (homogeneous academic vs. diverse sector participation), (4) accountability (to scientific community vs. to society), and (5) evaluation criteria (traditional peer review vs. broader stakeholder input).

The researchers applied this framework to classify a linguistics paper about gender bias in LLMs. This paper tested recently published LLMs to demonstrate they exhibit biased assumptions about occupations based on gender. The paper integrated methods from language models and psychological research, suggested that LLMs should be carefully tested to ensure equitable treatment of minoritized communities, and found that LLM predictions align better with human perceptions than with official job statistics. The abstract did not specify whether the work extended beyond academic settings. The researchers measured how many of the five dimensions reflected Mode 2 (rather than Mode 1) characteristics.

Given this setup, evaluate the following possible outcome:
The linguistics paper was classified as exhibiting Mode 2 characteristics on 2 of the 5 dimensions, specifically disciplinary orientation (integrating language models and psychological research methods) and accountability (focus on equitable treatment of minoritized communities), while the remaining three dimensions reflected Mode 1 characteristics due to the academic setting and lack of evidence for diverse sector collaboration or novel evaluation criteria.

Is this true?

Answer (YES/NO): NO